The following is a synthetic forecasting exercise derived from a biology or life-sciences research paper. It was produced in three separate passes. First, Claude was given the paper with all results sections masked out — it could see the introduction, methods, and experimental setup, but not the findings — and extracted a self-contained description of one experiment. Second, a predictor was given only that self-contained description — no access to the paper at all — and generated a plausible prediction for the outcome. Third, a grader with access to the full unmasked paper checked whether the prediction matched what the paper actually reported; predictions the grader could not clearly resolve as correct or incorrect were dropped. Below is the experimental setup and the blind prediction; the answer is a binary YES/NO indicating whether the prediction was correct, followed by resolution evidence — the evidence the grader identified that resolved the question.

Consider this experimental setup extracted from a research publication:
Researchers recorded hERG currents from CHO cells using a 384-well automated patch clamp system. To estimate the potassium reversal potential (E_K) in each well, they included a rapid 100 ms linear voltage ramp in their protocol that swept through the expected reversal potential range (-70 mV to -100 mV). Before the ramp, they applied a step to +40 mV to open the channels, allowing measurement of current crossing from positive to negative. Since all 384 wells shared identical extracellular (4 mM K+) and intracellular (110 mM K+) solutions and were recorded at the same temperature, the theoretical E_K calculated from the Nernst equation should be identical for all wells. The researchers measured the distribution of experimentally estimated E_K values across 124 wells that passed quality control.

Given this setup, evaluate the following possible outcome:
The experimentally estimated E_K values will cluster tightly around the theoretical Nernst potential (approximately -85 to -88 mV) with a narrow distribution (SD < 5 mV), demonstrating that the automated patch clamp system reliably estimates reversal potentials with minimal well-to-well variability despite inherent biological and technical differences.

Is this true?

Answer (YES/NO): NO